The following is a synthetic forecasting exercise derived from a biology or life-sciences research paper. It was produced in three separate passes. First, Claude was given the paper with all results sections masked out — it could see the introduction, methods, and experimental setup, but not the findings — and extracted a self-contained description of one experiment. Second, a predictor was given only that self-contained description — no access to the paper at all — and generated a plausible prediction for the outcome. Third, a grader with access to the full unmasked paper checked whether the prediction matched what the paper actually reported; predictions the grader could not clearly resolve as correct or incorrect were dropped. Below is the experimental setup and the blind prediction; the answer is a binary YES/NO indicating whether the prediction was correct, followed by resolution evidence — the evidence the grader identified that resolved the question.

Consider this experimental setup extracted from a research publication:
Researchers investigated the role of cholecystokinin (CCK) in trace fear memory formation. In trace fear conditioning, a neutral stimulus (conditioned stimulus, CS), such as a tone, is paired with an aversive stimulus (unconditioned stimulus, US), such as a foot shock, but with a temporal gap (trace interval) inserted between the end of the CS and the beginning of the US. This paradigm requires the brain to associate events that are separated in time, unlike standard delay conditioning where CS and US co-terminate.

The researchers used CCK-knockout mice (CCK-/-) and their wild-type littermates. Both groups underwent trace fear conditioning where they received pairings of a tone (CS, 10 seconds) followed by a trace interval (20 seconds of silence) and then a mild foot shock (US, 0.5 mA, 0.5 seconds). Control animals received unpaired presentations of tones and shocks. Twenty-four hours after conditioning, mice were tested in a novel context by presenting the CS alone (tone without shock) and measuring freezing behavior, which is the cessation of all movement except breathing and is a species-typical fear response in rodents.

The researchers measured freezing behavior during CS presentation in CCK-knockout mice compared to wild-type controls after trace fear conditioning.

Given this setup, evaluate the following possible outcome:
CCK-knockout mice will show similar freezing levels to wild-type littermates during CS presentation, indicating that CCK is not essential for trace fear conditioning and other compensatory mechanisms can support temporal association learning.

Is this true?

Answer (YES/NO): NO